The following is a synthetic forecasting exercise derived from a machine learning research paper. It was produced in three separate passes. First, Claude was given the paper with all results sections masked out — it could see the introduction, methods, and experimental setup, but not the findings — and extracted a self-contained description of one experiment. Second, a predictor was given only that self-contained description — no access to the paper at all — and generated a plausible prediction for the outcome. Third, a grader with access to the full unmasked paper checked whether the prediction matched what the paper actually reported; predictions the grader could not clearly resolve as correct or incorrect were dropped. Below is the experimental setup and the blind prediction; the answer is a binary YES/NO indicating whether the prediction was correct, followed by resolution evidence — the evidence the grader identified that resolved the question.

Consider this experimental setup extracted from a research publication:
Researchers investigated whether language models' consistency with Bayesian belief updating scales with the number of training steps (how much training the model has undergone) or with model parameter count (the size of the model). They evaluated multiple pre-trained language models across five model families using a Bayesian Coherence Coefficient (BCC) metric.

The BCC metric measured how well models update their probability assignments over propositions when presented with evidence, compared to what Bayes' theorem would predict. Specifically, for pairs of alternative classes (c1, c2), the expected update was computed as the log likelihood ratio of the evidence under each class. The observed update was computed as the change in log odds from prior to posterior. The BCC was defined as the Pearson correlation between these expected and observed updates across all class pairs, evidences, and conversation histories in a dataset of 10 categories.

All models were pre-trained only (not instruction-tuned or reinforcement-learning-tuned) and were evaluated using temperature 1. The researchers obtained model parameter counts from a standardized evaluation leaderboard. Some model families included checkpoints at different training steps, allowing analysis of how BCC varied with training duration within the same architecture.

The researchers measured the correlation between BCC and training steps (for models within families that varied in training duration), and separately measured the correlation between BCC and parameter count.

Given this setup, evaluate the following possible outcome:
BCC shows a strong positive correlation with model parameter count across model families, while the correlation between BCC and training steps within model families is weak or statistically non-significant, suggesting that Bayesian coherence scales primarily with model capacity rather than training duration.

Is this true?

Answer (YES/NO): YES